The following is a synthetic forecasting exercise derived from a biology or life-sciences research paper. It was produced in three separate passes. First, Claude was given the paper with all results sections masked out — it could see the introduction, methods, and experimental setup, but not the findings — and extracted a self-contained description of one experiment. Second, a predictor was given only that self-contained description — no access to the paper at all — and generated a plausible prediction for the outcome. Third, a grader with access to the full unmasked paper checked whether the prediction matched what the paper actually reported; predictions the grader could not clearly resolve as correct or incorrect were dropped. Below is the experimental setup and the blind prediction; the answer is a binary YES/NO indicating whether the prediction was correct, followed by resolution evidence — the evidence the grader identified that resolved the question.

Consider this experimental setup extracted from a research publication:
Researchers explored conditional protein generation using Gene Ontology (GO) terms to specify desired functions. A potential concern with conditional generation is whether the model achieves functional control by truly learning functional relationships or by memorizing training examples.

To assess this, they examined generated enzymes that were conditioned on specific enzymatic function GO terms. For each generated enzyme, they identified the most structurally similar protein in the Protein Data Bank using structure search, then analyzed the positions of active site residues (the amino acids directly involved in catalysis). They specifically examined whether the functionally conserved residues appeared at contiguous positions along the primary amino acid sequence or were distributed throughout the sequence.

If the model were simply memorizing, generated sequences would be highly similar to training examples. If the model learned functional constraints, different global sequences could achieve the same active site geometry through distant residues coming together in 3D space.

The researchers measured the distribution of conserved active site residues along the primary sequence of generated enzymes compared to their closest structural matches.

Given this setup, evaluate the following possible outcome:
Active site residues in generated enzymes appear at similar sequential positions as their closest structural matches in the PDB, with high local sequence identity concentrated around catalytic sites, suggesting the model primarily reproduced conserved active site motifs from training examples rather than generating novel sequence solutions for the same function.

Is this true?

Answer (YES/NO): NO